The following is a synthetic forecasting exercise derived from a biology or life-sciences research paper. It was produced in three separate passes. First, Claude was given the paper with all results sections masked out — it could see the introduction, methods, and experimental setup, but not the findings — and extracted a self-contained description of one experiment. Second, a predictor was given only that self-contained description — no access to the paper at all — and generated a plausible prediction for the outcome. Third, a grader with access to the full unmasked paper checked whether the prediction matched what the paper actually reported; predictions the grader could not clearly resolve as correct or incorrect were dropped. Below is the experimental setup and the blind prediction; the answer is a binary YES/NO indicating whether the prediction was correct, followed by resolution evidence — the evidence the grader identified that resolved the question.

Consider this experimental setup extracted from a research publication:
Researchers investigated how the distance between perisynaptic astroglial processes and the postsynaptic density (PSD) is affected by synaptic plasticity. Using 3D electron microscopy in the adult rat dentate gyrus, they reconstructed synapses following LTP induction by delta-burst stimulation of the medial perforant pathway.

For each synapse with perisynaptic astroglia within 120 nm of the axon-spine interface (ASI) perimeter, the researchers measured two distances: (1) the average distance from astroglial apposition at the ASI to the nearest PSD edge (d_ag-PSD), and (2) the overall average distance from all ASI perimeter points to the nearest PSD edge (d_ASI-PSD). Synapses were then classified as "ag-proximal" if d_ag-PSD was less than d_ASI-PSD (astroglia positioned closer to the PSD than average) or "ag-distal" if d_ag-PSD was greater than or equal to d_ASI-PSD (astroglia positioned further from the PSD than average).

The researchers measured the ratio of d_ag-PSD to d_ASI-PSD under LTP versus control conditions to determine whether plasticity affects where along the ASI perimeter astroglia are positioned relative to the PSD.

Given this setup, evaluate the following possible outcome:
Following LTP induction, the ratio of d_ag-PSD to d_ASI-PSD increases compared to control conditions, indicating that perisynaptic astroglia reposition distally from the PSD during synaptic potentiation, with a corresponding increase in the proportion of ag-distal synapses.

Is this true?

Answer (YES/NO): NO